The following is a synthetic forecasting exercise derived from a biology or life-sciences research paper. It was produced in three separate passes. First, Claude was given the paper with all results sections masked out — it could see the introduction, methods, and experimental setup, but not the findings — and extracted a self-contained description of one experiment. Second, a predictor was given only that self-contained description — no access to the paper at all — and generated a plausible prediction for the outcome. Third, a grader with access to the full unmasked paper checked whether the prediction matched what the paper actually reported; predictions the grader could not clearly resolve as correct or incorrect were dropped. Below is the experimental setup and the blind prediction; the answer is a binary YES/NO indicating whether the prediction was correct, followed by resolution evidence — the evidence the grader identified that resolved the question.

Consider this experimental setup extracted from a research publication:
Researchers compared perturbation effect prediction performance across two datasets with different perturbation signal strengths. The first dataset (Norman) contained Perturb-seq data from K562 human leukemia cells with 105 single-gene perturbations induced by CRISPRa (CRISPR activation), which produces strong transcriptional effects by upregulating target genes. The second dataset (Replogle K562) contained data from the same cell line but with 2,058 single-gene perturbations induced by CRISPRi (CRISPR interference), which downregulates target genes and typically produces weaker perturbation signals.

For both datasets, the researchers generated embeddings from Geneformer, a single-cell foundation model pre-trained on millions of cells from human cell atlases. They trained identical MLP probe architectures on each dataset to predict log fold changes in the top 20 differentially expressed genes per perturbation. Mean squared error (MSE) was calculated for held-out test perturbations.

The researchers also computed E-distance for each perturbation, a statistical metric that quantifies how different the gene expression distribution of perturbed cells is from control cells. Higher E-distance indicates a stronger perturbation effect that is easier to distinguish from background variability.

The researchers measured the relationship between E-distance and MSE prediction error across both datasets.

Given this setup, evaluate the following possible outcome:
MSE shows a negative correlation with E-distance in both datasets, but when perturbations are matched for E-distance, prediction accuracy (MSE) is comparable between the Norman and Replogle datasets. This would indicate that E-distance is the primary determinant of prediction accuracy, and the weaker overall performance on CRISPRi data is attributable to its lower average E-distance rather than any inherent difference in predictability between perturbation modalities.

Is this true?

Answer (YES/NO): NO